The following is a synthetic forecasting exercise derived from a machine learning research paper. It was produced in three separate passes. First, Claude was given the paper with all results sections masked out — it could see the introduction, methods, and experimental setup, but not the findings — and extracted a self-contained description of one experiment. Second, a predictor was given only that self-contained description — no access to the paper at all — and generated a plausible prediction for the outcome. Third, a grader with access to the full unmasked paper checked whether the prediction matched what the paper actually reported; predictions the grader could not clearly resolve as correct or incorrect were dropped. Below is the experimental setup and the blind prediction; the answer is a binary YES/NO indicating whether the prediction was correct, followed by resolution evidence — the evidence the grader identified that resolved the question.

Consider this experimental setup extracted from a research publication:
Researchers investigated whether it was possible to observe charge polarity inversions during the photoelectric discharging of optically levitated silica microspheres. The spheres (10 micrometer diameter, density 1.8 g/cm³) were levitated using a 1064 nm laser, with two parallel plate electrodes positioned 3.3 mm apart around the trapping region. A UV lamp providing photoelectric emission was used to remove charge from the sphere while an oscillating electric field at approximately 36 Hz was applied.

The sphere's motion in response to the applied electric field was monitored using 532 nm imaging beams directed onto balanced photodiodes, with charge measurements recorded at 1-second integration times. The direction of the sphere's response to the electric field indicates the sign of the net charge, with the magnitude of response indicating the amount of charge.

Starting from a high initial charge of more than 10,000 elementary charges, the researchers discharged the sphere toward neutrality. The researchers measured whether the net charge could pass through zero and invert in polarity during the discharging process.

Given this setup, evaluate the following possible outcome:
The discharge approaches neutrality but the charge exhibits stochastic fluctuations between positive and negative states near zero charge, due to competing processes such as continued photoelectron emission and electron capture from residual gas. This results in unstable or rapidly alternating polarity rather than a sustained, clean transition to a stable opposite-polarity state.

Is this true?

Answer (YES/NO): NO